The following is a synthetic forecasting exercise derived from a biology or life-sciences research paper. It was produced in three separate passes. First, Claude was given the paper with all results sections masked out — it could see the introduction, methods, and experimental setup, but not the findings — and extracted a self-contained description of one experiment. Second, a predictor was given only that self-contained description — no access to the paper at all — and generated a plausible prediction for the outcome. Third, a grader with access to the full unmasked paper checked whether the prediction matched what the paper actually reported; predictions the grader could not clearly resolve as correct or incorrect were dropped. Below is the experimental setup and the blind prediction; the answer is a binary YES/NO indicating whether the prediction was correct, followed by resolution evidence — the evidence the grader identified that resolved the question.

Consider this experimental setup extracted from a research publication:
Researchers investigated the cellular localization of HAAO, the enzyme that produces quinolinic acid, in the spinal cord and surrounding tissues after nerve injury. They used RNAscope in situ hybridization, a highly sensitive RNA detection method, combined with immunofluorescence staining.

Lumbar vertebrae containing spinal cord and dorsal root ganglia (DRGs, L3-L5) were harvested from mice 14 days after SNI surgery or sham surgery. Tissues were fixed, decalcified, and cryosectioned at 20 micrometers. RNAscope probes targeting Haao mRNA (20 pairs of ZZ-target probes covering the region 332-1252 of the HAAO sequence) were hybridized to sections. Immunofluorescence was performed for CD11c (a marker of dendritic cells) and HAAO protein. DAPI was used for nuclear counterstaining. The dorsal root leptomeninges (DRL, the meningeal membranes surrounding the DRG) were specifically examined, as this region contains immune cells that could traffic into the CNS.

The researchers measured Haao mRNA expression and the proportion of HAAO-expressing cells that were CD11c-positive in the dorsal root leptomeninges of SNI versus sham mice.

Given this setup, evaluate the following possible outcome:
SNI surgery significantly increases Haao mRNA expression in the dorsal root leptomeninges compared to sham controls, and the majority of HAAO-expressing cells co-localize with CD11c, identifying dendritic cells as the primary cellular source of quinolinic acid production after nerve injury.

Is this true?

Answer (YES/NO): YES